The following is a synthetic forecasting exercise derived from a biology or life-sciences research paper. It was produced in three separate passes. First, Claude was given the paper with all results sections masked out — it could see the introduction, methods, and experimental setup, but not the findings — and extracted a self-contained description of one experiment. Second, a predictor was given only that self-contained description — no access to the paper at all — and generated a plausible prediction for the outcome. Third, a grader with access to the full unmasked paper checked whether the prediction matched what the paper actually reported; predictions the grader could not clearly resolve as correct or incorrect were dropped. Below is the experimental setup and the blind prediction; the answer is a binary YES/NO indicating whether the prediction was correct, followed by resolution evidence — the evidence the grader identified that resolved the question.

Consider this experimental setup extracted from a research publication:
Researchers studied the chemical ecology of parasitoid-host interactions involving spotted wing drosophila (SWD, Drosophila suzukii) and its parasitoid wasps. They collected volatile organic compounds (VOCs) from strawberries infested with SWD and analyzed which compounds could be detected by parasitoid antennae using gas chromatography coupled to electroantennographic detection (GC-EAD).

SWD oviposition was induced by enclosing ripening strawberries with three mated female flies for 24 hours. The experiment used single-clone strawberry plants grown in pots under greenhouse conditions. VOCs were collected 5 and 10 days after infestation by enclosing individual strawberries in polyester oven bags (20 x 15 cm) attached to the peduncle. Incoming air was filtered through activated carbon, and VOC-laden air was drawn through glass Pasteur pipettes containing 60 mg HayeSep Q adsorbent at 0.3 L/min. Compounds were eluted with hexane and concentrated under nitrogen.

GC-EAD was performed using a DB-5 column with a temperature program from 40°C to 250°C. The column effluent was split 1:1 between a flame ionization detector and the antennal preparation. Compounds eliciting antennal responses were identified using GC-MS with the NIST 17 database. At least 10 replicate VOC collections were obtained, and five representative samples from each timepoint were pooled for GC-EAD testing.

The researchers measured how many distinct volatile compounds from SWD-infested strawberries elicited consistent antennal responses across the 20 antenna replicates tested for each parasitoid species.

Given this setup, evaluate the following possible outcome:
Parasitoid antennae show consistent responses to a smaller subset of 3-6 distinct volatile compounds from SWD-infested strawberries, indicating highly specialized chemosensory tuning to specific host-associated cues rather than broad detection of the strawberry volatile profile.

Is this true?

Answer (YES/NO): YES